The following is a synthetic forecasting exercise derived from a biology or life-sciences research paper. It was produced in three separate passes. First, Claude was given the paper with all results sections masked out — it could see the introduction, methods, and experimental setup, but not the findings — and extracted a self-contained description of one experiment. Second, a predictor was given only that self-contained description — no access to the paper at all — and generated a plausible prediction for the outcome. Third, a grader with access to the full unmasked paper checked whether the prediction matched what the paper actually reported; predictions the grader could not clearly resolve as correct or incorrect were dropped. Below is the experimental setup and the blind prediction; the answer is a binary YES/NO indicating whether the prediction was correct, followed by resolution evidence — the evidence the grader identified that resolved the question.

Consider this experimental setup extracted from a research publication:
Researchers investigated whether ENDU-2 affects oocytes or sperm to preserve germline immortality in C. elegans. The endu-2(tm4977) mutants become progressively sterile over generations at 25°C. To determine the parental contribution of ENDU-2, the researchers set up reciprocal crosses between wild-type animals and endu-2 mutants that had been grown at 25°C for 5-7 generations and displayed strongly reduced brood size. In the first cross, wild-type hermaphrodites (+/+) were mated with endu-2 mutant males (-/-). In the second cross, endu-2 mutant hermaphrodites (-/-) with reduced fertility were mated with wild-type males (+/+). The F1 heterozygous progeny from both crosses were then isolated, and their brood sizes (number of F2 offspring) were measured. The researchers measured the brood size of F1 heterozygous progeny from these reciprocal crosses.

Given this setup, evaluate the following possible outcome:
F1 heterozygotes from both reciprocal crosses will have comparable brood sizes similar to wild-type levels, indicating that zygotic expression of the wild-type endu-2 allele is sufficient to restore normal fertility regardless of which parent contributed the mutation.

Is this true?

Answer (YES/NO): NO